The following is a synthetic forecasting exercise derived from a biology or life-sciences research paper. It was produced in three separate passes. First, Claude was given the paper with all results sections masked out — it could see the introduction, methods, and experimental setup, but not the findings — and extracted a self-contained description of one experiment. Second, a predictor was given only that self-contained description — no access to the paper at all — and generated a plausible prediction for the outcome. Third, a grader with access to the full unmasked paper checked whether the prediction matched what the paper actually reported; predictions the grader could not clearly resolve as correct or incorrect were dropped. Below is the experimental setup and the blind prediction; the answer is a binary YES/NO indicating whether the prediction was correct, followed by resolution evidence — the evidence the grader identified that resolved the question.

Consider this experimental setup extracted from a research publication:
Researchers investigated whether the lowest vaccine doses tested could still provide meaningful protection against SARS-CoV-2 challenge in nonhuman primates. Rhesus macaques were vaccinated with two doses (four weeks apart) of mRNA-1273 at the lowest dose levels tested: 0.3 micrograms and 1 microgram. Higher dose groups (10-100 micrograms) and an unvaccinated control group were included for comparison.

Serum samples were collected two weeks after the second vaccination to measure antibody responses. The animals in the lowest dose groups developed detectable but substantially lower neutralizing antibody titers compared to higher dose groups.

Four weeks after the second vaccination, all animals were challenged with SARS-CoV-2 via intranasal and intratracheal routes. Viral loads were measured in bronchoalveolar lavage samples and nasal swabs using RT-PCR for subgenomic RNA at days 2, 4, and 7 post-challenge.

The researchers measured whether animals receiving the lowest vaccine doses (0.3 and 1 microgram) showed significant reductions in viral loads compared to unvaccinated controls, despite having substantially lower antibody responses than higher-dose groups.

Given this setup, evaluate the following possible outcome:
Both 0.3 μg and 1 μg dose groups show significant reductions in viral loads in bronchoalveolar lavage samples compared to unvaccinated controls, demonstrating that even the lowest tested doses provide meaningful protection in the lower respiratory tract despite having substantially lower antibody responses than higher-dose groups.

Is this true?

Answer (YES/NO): NO